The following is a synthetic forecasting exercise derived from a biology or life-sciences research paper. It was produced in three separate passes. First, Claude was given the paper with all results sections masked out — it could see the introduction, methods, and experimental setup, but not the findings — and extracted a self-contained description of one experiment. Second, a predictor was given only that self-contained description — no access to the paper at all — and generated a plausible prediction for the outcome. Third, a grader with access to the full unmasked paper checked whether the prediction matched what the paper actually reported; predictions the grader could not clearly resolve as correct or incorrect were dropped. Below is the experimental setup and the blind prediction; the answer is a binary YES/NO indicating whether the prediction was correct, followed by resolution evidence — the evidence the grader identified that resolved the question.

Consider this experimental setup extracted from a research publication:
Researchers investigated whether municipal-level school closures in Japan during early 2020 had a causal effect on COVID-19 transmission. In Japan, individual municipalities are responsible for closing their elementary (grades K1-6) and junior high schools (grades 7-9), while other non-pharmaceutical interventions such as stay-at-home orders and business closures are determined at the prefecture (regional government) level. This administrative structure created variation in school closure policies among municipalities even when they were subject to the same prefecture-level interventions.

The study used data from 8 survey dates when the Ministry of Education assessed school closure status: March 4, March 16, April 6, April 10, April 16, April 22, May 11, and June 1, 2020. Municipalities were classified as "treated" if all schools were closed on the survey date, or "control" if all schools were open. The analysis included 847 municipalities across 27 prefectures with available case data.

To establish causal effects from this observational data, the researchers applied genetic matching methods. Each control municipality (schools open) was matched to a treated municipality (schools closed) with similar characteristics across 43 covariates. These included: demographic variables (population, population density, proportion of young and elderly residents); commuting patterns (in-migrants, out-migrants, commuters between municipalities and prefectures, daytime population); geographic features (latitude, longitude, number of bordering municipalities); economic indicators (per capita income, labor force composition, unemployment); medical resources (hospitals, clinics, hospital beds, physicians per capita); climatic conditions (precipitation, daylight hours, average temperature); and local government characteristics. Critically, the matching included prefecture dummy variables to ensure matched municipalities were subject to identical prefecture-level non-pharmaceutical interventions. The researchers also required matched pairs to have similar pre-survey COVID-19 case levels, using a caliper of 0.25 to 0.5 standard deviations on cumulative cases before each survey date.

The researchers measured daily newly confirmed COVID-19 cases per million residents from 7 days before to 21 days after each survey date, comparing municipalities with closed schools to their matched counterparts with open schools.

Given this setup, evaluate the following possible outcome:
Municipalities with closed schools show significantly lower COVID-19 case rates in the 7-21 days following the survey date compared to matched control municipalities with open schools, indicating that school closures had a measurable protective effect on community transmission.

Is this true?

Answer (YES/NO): NO